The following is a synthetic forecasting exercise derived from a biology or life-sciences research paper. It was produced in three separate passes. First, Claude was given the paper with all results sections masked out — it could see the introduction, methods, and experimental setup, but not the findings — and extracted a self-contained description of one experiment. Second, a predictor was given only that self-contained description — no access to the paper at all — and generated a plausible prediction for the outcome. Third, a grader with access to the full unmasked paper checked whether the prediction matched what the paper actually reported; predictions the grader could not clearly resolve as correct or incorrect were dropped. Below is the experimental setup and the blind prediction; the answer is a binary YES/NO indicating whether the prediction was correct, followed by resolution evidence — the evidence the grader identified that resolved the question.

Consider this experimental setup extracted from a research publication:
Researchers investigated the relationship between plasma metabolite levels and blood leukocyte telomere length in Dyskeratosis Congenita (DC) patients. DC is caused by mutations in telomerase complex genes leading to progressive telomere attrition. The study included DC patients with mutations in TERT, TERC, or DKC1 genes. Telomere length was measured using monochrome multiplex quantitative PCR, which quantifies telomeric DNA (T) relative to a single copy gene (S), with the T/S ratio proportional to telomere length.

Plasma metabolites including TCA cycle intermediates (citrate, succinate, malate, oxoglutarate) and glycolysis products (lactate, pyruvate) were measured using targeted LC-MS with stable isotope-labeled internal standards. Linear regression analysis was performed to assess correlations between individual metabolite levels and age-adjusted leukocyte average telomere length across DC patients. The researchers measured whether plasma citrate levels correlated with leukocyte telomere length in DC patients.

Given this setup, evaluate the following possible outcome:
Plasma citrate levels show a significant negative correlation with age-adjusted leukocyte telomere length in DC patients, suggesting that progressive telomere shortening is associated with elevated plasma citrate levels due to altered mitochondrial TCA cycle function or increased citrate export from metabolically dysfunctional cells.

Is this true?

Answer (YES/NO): YES